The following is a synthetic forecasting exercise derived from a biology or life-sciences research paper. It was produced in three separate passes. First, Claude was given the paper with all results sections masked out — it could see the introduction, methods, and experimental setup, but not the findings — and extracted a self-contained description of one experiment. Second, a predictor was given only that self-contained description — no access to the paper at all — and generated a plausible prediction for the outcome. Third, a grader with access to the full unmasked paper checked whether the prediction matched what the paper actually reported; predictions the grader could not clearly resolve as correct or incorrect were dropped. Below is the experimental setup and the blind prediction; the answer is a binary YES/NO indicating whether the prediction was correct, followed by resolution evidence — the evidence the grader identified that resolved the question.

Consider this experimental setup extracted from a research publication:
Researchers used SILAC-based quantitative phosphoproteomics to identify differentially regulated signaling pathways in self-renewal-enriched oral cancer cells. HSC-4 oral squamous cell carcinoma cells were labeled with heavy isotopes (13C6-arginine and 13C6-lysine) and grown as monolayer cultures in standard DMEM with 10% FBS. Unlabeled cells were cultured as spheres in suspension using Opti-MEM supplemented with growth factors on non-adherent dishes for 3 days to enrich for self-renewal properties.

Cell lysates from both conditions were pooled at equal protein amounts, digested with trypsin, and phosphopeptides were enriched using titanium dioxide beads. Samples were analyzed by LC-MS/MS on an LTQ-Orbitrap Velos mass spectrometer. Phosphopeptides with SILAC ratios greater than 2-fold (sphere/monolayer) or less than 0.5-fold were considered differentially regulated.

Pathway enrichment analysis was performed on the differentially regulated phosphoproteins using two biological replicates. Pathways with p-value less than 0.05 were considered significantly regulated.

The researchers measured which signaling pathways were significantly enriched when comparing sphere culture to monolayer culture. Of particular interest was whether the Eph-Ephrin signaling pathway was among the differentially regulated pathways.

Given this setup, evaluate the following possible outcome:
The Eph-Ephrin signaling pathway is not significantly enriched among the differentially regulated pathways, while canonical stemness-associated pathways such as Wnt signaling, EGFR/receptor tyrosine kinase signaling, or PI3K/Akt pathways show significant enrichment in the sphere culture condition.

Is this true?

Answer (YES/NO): NO